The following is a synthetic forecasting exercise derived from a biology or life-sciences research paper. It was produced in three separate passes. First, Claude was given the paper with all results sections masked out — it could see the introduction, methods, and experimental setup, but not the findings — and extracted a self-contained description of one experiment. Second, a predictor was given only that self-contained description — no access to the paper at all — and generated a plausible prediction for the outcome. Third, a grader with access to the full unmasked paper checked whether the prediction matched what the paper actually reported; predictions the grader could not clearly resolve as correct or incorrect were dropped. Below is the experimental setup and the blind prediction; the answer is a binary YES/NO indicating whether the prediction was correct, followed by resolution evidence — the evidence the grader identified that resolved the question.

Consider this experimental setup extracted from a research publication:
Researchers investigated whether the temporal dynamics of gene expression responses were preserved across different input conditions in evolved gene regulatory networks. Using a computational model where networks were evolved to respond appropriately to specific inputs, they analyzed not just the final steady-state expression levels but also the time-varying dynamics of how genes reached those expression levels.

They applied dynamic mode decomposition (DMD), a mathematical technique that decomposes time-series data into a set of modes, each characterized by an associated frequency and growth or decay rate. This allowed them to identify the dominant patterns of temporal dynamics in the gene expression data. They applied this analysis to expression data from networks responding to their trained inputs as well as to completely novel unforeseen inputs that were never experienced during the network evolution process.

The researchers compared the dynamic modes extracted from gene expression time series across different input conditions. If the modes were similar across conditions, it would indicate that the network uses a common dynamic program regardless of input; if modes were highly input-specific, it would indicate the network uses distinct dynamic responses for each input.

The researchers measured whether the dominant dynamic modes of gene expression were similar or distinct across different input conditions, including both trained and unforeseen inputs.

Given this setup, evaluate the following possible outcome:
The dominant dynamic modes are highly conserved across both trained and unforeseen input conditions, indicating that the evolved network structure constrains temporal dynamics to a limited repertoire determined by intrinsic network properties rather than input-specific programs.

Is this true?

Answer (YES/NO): YES